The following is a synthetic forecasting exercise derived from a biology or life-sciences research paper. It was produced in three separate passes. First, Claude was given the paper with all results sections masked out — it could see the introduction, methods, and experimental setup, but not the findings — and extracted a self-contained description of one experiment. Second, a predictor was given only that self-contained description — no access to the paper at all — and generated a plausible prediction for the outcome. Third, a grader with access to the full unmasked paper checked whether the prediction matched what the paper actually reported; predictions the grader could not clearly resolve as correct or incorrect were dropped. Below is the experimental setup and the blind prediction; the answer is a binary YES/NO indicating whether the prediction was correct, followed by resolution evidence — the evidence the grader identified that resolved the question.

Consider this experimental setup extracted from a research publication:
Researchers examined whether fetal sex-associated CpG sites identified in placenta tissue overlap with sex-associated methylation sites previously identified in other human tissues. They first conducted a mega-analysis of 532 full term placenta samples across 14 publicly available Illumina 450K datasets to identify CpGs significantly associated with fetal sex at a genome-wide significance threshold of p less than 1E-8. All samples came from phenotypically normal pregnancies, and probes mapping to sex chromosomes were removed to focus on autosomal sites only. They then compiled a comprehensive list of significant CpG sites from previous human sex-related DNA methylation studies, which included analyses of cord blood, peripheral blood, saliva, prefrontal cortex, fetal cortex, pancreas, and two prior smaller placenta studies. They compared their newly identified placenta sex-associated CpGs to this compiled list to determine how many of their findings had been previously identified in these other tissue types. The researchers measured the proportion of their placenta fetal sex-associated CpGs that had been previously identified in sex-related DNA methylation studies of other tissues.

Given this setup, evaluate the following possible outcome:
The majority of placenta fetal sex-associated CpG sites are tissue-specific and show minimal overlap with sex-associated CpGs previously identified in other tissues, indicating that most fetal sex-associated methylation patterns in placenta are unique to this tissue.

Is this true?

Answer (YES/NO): YES